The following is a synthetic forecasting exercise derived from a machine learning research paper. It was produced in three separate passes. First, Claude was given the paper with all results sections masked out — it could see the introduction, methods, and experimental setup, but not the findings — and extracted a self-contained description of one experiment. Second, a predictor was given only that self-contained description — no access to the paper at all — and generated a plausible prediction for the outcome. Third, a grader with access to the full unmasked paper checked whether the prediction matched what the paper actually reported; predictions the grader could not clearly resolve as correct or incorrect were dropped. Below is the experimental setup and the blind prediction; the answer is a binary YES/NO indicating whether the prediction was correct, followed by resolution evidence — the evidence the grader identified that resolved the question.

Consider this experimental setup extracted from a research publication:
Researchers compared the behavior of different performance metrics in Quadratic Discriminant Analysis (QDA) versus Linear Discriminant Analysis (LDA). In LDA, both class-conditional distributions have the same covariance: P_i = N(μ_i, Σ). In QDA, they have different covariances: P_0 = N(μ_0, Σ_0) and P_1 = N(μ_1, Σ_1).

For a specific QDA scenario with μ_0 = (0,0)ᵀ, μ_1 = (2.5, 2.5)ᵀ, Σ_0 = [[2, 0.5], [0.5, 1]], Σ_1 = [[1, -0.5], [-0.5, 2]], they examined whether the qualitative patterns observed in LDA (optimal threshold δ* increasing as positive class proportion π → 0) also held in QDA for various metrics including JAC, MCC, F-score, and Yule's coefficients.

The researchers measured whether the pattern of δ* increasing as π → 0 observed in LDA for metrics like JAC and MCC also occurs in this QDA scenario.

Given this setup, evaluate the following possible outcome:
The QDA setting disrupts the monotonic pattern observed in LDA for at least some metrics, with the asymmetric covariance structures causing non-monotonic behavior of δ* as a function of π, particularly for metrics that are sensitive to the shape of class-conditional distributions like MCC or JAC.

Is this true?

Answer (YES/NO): NO